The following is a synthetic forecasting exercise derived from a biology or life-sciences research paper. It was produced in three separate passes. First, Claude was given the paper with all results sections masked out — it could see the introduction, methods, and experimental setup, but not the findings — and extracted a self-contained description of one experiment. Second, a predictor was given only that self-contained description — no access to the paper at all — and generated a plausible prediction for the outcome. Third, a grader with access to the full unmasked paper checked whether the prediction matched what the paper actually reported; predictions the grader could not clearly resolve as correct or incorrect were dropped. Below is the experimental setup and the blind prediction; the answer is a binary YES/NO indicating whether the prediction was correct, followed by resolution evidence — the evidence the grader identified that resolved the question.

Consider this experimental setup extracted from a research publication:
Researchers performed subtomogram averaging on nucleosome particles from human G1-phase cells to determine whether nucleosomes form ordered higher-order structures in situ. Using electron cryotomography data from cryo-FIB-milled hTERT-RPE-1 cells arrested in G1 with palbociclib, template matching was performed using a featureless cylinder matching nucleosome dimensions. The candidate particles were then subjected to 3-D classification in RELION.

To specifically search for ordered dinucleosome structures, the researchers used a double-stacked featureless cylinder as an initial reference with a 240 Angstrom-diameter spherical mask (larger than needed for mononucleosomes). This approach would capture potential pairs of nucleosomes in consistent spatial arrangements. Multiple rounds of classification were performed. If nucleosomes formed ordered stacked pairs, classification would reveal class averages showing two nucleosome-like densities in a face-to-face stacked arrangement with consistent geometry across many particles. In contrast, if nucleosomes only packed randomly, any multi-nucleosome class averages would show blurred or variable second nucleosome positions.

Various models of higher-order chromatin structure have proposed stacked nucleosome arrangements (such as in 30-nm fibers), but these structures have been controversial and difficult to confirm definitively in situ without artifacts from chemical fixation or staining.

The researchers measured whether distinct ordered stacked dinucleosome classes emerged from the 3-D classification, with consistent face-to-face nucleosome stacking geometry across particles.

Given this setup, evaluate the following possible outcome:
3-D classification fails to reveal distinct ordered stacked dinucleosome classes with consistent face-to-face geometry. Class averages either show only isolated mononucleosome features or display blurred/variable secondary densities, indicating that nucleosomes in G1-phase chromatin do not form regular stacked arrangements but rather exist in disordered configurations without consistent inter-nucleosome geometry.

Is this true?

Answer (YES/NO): NO